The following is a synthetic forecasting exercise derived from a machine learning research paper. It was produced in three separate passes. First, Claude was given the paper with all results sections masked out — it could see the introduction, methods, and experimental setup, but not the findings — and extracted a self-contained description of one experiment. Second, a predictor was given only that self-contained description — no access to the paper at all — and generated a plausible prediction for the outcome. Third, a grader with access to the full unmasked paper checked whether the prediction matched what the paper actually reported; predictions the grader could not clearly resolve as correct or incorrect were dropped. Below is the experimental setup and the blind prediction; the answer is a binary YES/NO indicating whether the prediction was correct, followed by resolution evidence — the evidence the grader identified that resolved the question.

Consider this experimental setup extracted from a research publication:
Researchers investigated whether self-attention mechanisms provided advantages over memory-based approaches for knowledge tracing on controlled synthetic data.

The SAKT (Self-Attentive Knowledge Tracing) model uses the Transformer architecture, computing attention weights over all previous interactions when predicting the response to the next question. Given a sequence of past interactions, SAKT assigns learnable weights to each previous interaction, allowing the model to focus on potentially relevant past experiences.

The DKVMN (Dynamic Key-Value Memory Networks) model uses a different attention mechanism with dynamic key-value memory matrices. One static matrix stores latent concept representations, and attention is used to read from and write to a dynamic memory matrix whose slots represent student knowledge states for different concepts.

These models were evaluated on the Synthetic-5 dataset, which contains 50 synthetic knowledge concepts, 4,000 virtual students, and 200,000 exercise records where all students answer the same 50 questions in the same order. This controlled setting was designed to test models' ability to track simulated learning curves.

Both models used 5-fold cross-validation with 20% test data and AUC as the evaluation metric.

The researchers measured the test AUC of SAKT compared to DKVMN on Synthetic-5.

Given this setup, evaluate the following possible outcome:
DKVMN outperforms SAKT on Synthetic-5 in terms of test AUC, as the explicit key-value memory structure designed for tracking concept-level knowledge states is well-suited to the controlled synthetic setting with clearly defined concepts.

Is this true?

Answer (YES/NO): YES